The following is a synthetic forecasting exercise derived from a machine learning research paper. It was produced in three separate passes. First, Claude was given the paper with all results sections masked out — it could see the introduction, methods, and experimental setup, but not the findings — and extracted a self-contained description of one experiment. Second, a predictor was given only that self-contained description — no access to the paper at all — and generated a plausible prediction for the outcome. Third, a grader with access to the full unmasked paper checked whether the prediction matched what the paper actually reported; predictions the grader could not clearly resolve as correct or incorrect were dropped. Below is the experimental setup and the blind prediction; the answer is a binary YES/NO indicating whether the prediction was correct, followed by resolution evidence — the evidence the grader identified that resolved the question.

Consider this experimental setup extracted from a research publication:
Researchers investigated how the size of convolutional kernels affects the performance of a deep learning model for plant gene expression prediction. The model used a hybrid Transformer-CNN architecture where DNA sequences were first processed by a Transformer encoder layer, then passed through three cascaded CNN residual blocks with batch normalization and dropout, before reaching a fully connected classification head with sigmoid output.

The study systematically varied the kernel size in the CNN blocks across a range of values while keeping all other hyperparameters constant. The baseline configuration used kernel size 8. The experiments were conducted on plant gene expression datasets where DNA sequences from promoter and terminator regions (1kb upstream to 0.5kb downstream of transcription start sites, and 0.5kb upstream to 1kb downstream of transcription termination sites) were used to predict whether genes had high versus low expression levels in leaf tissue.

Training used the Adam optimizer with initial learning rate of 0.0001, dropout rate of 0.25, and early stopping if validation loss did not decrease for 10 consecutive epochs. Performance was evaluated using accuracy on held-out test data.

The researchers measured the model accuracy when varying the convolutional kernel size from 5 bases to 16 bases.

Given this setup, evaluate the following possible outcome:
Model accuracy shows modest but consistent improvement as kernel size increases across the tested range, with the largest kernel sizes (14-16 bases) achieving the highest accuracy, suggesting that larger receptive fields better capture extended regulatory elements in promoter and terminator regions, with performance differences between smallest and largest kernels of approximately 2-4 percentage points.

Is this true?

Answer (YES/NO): NO